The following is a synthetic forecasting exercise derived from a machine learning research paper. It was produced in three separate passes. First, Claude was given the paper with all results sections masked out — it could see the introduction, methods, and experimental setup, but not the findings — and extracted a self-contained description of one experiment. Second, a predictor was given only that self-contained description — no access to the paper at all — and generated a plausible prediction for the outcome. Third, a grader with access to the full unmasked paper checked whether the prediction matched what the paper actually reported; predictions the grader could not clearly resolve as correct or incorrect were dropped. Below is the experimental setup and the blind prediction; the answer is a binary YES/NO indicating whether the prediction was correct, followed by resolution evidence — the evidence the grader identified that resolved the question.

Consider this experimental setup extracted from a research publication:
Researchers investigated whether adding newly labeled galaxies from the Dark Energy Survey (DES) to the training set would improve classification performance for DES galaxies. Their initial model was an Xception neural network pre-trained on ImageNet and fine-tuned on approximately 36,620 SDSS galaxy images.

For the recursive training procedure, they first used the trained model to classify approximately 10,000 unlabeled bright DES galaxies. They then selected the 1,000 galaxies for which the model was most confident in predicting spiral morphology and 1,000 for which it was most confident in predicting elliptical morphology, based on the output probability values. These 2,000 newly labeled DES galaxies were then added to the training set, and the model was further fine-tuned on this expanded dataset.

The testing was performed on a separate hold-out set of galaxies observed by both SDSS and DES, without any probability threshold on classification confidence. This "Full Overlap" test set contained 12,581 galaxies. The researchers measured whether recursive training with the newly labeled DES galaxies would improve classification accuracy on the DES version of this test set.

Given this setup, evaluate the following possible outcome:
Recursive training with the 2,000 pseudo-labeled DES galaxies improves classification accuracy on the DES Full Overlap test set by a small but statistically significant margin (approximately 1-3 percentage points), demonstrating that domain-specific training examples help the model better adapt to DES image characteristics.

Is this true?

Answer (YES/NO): YES